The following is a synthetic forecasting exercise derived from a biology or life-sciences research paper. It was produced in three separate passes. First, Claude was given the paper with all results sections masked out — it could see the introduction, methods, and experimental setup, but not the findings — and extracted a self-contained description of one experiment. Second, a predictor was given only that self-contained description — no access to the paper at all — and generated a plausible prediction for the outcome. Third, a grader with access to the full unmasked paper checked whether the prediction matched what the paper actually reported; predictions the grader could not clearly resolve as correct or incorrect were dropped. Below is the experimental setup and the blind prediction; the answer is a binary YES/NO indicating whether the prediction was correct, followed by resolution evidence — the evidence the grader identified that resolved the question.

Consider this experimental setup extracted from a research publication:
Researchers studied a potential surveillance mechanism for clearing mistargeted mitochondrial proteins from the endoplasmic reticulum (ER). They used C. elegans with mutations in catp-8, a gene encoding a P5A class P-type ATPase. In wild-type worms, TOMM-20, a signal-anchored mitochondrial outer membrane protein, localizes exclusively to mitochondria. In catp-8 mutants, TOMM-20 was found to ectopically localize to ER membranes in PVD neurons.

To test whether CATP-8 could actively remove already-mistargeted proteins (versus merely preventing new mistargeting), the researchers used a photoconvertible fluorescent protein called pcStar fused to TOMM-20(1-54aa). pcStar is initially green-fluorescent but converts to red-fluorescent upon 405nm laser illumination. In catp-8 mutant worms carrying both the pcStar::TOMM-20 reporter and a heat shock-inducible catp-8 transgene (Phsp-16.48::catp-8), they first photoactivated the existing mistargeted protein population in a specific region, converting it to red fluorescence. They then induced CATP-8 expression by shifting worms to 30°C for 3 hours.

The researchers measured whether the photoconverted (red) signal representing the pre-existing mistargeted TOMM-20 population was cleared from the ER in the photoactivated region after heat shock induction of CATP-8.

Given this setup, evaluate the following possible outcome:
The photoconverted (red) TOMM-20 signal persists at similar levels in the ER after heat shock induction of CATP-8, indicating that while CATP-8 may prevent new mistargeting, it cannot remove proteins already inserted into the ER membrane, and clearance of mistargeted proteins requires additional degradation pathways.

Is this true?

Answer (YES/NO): NO